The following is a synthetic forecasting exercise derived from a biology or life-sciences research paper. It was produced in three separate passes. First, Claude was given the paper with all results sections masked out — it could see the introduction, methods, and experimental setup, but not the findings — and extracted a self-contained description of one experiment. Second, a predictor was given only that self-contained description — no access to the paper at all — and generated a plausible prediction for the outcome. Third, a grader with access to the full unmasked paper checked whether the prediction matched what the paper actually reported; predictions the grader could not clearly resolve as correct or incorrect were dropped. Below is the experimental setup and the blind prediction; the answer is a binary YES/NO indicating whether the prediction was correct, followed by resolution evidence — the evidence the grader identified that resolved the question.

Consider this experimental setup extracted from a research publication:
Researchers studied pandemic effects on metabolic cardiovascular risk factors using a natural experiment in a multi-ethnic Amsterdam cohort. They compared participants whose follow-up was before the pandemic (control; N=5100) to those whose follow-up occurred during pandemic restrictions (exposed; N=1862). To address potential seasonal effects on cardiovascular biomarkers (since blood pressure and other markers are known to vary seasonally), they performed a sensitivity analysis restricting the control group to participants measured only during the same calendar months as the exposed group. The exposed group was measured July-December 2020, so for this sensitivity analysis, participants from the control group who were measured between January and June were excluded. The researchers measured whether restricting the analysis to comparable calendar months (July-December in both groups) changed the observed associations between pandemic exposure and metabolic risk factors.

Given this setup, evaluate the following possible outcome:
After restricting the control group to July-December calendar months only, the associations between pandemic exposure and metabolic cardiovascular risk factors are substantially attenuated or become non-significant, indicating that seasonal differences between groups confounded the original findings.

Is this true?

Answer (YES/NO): NO